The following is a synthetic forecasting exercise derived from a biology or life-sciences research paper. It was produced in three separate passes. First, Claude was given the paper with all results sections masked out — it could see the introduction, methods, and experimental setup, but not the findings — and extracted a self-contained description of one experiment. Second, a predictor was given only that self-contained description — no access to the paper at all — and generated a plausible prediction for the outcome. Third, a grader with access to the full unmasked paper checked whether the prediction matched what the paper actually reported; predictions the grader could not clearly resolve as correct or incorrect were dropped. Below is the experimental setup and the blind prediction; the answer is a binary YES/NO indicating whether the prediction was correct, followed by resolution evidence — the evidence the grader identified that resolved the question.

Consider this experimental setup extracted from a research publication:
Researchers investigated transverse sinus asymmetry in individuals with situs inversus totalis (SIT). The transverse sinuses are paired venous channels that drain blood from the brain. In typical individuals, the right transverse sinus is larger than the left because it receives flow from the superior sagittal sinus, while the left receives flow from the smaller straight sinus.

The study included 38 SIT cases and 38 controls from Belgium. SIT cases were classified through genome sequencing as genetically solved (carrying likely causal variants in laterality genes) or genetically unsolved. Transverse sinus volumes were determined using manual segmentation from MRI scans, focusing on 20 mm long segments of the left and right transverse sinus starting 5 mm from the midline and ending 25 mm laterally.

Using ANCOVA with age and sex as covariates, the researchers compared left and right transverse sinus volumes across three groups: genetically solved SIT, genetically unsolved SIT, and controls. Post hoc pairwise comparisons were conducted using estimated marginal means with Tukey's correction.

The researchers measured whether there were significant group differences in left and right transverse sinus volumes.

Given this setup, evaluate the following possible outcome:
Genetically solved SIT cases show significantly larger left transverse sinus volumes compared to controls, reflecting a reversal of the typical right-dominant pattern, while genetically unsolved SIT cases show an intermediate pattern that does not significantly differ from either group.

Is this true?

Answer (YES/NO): NO